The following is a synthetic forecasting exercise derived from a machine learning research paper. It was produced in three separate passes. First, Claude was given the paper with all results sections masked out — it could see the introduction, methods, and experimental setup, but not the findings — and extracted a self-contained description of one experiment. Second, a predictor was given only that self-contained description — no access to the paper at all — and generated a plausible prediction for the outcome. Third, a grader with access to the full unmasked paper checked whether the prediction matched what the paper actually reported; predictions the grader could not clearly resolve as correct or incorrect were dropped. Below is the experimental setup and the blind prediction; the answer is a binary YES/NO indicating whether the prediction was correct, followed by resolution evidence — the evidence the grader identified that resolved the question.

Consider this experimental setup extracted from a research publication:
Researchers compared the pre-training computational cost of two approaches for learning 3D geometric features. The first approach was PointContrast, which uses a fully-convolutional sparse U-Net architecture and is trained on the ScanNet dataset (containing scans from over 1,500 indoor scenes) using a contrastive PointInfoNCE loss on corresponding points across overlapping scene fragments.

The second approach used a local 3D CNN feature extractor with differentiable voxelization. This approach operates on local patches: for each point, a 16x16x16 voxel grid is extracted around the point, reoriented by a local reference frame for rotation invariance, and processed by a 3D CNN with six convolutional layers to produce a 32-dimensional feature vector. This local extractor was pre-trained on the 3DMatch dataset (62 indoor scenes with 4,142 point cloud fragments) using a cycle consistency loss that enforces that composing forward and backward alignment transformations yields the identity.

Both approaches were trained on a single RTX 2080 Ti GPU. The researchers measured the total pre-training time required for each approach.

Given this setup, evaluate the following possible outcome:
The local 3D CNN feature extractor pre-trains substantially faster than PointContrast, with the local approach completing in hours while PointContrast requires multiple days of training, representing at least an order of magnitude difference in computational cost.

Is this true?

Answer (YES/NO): NO